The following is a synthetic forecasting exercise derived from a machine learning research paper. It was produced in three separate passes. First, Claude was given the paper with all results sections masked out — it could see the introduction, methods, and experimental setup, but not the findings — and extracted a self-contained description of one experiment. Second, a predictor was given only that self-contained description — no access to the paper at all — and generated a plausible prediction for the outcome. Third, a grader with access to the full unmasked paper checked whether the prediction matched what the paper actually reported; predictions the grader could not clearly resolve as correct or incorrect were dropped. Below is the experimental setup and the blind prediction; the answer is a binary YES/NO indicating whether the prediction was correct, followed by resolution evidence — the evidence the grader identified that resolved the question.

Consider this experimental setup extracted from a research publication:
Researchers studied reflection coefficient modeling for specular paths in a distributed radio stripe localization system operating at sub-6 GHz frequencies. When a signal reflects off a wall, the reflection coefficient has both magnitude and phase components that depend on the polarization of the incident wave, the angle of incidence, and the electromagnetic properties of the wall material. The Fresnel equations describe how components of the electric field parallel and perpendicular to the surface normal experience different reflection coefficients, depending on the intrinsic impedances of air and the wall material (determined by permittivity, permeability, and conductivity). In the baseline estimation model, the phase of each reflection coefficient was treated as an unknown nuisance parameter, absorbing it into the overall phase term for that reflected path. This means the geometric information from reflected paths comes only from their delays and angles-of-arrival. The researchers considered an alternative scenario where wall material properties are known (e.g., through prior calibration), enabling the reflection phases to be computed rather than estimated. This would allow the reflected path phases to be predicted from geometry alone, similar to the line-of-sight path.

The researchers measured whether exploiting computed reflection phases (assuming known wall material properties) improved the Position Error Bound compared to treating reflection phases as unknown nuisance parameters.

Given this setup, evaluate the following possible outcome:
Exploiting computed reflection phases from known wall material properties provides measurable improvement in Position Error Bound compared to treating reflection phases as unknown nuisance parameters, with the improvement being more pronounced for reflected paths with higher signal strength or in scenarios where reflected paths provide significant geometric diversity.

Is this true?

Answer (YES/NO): YES